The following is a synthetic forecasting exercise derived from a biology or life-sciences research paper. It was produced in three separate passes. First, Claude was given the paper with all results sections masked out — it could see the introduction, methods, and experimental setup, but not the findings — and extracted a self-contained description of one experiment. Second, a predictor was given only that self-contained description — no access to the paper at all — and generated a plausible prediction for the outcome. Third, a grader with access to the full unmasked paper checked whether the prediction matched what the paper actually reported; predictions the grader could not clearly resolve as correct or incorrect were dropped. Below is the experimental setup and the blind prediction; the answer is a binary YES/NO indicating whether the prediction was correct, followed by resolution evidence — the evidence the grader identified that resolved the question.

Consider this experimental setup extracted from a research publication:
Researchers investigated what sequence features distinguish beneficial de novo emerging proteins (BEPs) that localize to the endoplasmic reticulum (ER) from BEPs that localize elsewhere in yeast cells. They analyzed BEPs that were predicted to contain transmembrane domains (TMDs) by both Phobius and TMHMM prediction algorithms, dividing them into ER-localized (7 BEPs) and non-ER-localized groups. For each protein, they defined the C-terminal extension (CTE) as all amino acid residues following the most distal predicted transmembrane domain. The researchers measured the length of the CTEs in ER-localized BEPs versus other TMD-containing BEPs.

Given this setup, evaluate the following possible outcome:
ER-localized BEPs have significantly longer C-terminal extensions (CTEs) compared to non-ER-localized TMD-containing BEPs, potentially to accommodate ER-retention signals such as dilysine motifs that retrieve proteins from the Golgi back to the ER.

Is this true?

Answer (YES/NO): NO